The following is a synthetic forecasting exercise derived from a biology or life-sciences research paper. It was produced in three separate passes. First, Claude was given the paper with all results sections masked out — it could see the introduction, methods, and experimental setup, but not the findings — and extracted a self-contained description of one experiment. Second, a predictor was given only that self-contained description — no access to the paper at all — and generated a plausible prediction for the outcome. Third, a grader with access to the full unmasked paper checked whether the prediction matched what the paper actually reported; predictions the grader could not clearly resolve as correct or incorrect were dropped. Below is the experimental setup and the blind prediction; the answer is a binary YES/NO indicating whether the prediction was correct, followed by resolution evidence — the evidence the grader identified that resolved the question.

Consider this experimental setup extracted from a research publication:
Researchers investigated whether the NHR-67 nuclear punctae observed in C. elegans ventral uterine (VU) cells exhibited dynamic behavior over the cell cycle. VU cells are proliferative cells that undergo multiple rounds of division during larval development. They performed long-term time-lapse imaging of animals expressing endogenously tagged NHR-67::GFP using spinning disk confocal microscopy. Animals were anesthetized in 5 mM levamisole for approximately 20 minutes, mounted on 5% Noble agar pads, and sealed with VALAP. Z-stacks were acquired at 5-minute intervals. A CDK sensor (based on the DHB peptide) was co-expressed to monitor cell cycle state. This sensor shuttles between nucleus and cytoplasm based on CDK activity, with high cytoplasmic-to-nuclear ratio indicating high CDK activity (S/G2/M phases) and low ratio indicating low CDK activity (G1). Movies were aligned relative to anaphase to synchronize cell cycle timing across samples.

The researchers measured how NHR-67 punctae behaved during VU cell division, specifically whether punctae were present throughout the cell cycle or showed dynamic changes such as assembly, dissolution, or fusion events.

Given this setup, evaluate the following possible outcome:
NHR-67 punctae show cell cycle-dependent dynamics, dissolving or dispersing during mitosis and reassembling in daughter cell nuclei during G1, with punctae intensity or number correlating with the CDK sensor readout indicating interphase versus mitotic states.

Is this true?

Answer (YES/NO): YES